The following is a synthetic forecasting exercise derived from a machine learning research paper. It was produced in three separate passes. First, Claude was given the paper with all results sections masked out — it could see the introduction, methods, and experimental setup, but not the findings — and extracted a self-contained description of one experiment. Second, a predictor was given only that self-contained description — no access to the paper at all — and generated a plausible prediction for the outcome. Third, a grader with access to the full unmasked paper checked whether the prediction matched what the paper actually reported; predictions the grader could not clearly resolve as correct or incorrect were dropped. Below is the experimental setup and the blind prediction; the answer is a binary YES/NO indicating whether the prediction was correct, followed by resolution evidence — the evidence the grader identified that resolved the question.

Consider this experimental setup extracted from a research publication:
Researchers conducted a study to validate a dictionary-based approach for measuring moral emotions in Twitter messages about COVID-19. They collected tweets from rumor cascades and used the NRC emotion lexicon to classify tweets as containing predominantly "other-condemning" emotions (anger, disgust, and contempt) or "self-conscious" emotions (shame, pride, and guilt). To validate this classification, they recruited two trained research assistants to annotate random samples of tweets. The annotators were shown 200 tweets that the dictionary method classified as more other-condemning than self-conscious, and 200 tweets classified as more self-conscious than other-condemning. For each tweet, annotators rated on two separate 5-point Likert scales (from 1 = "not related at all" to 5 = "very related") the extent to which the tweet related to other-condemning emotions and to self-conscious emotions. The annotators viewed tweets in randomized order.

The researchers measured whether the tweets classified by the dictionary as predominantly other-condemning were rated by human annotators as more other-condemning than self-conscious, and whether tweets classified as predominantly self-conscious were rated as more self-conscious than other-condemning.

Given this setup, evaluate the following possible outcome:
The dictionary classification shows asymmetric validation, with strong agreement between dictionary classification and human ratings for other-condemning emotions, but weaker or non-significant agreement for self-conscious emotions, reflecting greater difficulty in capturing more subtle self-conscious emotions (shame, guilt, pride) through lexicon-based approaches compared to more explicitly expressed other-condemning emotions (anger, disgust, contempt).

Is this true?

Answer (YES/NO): NO